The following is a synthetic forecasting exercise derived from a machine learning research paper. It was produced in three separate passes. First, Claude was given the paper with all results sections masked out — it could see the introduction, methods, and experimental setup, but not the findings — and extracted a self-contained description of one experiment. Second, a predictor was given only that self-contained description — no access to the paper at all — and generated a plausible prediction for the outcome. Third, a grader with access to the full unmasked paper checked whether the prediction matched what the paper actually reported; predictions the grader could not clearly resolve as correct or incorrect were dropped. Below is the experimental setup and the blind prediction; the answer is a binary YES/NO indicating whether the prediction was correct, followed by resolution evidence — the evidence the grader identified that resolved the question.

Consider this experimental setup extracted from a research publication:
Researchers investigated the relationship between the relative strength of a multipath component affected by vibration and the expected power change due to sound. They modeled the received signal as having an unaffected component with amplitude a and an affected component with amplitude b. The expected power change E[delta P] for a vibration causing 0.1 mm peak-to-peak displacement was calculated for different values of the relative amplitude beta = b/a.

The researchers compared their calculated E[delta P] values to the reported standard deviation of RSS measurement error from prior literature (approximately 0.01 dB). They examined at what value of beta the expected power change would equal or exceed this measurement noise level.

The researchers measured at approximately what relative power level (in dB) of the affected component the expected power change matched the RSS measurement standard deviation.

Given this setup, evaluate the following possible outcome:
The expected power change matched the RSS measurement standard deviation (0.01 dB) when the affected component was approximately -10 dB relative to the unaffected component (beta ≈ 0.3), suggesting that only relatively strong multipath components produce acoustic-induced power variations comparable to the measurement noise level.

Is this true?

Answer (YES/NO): NO